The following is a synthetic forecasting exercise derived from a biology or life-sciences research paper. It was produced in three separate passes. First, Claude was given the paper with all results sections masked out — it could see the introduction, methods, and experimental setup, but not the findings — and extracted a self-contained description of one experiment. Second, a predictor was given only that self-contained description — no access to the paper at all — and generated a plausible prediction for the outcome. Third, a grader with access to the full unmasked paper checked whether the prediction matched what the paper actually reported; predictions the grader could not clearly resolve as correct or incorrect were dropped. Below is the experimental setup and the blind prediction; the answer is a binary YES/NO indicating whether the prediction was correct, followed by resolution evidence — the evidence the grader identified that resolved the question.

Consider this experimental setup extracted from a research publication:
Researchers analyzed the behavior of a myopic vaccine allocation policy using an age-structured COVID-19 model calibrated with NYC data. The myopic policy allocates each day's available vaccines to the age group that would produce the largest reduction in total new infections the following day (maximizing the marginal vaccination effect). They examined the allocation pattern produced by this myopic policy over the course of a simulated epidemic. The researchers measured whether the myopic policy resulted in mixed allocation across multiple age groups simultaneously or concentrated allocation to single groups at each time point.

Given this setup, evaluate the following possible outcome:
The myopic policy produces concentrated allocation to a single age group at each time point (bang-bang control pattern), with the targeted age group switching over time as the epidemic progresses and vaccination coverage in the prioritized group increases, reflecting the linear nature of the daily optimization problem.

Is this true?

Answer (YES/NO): YES